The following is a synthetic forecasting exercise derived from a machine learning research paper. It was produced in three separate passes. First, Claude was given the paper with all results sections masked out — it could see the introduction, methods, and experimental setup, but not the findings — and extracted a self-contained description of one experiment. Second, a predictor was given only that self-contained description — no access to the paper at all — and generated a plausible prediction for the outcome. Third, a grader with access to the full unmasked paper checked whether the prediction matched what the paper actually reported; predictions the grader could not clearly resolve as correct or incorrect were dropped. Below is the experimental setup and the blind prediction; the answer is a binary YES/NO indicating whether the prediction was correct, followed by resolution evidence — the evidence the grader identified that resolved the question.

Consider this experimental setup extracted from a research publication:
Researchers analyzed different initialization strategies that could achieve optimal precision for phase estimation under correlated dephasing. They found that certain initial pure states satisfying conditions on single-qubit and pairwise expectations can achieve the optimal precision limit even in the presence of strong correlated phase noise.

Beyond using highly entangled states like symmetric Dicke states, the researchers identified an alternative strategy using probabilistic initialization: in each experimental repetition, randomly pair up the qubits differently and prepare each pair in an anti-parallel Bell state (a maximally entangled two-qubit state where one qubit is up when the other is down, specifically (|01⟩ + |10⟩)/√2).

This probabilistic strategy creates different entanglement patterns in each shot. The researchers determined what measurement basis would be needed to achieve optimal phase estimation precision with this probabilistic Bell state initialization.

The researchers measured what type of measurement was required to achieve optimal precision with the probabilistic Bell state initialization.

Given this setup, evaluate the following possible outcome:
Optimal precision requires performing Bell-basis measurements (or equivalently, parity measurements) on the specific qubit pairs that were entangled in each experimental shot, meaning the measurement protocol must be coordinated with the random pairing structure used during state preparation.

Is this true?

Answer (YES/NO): NO